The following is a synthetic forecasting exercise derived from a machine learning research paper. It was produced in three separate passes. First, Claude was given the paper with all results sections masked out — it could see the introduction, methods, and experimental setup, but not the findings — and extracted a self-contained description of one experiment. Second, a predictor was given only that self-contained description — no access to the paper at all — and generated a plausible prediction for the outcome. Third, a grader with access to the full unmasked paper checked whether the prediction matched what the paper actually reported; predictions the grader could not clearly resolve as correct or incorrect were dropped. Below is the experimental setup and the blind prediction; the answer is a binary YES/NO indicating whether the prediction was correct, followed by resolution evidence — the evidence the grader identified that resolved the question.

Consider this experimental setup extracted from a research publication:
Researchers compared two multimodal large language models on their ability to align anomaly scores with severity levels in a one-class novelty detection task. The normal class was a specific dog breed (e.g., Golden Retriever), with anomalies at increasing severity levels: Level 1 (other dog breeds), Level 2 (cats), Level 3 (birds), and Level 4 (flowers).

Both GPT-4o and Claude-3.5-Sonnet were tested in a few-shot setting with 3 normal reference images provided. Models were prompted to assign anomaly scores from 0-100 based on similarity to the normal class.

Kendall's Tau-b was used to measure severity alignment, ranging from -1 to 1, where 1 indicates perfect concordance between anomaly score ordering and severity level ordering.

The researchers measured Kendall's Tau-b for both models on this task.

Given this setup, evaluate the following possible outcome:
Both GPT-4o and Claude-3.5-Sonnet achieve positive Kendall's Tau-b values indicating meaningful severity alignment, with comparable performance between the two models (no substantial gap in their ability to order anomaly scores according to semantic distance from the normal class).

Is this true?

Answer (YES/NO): YES